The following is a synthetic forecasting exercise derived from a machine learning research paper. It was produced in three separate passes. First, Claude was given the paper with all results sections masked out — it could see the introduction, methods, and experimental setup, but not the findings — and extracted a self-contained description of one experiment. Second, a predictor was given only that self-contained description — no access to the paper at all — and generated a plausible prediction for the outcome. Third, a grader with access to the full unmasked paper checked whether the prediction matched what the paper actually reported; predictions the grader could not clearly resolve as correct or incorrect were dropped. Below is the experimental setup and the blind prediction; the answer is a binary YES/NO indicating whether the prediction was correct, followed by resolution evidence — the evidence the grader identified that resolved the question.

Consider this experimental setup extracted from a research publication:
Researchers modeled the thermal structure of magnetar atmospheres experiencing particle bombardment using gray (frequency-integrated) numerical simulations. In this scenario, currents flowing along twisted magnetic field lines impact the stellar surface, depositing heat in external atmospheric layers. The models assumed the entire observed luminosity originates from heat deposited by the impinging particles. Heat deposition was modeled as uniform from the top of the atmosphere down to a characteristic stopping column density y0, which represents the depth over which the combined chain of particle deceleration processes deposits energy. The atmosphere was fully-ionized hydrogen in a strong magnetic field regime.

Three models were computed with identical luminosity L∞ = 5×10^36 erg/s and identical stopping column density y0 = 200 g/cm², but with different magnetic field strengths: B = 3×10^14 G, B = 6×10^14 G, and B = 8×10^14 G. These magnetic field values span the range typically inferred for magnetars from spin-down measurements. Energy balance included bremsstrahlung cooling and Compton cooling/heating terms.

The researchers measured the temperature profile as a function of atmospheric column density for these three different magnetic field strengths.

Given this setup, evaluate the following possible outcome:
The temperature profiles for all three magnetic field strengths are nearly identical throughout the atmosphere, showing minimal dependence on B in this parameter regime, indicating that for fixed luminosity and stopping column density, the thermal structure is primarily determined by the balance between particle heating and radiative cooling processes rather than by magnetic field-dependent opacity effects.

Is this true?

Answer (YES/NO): YES